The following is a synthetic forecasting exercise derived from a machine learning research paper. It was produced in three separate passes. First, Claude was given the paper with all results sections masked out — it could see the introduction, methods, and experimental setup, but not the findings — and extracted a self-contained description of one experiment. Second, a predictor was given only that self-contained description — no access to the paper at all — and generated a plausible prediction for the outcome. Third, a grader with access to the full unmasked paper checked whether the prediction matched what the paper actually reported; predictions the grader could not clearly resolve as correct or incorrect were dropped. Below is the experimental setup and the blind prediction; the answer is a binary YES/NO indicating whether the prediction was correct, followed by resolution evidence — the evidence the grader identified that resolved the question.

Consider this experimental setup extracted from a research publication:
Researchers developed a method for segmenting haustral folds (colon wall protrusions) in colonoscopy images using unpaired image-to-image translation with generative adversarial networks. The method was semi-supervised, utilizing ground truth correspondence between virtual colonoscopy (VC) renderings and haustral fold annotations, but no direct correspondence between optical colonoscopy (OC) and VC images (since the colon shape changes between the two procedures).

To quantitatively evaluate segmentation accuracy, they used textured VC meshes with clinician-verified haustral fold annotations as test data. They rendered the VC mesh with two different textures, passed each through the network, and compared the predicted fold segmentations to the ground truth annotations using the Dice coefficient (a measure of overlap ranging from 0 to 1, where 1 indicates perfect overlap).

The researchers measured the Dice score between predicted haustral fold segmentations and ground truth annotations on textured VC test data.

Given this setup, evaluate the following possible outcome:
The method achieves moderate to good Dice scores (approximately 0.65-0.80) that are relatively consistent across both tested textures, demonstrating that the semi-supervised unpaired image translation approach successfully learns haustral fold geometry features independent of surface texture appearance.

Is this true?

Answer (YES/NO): NO